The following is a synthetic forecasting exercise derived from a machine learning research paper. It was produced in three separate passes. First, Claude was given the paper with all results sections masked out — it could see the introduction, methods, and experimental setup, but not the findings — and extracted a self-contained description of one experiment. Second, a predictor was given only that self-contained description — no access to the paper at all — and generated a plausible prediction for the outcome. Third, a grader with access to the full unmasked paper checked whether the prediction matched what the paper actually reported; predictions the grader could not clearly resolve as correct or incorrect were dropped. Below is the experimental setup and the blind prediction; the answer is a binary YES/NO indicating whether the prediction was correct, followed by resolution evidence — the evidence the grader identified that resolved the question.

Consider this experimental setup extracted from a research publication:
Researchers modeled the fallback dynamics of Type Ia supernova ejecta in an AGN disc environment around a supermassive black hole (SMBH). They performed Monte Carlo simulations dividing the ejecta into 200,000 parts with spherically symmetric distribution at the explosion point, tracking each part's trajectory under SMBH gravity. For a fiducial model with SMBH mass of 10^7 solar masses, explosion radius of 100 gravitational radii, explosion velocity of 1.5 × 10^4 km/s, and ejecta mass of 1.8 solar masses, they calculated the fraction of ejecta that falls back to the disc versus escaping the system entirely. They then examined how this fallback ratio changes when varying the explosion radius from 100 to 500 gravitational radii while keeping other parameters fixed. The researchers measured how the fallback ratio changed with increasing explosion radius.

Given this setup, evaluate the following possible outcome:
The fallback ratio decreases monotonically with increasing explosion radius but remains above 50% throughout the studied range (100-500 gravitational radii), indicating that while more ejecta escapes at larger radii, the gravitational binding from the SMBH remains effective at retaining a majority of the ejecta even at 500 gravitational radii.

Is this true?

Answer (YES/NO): YES